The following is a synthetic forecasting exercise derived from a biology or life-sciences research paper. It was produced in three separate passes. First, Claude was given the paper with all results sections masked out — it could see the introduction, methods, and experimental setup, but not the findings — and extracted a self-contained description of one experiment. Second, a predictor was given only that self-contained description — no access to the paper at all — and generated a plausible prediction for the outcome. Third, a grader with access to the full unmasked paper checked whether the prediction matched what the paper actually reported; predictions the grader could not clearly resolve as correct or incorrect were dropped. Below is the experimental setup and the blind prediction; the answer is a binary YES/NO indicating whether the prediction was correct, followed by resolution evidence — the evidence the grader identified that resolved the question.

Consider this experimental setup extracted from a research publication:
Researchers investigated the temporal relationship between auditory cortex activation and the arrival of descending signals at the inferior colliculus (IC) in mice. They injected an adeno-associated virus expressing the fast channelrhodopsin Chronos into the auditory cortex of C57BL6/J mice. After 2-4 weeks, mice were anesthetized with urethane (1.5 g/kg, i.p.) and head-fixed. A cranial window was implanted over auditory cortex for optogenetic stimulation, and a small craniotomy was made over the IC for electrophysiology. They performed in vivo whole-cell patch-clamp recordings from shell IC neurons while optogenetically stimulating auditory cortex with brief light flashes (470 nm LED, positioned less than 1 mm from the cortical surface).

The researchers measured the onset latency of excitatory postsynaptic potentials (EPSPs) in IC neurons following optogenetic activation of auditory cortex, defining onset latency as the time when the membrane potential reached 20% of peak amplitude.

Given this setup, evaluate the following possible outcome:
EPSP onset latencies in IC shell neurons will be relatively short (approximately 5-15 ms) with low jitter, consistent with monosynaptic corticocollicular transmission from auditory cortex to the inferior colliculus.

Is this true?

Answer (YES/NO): YES